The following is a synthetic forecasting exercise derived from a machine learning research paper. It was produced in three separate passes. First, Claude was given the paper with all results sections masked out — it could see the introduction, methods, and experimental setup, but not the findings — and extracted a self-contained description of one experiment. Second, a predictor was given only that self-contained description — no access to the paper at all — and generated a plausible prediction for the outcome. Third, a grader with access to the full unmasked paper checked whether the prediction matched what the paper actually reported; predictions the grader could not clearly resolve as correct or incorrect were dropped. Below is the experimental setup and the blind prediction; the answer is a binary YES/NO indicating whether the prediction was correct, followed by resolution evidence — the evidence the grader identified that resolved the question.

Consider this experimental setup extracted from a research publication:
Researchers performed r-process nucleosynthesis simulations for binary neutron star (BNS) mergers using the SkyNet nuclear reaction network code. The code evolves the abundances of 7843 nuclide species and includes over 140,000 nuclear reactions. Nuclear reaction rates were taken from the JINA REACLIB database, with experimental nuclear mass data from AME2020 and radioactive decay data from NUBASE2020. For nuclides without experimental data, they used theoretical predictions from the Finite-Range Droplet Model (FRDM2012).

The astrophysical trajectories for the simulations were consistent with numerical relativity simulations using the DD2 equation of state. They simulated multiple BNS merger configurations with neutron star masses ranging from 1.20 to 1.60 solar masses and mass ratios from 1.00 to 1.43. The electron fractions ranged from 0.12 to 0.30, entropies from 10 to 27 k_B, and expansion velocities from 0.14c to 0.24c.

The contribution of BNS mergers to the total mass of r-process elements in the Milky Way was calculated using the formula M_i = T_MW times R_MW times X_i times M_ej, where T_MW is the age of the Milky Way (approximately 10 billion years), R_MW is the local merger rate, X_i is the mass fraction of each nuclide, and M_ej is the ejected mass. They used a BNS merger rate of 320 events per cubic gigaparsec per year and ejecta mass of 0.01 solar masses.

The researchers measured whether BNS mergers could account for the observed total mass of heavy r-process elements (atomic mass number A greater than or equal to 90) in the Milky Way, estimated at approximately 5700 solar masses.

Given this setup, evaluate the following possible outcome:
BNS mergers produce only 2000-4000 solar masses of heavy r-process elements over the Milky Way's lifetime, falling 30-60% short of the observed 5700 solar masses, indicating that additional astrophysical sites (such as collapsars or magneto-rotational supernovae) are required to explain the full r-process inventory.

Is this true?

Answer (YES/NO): NO